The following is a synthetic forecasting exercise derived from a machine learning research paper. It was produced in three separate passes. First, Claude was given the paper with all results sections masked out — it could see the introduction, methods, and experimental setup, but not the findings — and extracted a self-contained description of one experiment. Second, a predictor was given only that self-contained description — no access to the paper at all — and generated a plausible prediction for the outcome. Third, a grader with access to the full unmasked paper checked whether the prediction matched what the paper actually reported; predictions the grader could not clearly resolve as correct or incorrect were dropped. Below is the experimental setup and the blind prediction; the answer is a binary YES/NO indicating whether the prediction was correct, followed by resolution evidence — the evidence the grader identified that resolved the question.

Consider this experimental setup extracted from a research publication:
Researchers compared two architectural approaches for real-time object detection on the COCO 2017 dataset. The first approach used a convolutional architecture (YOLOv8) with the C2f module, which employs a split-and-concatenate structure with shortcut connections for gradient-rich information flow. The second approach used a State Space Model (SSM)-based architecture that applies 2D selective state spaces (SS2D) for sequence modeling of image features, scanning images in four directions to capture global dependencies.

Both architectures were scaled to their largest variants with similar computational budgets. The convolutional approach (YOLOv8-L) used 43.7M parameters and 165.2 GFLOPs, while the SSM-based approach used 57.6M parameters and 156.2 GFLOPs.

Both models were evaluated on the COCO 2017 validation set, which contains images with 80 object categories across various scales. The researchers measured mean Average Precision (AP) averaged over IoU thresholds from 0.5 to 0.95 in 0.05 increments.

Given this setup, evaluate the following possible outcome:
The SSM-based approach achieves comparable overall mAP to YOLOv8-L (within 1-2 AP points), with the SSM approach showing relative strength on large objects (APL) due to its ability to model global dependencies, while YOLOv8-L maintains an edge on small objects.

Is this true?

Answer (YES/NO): NO